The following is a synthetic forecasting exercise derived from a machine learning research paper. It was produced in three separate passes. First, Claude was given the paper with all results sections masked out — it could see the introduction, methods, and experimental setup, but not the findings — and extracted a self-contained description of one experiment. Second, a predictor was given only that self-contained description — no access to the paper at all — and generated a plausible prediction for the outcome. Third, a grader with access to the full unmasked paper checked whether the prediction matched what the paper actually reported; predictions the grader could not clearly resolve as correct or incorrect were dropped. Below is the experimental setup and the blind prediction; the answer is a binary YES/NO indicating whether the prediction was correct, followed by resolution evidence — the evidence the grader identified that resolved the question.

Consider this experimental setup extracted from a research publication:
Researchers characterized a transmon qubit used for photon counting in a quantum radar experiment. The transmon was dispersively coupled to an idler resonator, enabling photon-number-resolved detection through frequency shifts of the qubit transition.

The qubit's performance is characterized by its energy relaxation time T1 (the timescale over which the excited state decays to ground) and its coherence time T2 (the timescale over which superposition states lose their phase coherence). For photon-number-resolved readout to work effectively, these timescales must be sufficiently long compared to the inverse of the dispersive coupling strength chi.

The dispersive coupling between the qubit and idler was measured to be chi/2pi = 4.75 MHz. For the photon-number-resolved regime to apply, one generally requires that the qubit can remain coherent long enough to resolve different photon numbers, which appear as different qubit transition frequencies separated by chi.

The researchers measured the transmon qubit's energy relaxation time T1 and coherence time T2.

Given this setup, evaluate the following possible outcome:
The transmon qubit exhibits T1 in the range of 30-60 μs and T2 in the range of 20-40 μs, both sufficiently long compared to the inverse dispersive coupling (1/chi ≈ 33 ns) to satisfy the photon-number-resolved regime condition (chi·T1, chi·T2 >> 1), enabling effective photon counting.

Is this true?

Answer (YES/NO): NO